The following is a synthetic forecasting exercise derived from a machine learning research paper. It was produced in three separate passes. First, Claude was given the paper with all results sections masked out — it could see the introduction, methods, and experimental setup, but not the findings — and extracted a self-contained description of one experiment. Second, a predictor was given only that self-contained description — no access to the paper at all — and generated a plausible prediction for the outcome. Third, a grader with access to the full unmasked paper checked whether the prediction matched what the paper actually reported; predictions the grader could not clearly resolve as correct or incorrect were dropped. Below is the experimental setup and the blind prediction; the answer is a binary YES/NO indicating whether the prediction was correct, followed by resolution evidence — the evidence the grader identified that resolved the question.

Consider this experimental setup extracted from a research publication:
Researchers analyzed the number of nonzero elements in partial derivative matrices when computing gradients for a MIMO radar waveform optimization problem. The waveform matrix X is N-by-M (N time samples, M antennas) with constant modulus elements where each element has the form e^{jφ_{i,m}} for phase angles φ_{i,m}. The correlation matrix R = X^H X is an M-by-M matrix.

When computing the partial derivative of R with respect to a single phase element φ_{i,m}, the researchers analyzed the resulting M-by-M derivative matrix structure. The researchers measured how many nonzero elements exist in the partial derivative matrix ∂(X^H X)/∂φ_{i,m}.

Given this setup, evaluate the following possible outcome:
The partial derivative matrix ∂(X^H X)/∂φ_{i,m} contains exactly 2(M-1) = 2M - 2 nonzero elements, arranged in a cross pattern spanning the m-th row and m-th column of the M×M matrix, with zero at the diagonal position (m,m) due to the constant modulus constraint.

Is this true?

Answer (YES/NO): YES